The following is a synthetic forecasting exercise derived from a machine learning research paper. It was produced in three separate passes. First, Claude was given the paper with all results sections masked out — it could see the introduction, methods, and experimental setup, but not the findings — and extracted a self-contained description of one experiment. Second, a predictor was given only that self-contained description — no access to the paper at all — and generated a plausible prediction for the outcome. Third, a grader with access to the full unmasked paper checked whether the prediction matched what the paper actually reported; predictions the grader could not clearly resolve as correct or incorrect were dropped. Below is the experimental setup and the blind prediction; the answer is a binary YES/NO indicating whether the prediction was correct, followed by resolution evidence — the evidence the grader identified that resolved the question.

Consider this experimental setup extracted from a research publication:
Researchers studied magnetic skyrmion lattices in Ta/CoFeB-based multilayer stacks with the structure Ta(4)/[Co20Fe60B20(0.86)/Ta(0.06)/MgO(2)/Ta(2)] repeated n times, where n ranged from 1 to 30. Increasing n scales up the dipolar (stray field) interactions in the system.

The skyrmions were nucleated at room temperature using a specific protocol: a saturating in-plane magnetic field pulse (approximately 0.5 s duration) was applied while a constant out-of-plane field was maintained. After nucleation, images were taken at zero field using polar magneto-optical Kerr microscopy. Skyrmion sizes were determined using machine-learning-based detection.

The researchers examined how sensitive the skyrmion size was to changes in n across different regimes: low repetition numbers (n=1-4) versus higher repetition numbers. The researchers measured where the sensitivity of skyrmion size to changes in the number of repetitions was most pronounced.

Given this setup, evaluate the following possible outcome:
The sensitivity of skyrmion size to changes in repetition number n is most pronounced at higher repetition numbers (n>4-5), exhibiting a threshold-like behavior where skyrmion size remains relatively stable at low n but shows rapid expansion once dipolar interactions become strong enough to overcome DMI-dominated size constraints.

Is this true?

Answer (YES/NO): NO